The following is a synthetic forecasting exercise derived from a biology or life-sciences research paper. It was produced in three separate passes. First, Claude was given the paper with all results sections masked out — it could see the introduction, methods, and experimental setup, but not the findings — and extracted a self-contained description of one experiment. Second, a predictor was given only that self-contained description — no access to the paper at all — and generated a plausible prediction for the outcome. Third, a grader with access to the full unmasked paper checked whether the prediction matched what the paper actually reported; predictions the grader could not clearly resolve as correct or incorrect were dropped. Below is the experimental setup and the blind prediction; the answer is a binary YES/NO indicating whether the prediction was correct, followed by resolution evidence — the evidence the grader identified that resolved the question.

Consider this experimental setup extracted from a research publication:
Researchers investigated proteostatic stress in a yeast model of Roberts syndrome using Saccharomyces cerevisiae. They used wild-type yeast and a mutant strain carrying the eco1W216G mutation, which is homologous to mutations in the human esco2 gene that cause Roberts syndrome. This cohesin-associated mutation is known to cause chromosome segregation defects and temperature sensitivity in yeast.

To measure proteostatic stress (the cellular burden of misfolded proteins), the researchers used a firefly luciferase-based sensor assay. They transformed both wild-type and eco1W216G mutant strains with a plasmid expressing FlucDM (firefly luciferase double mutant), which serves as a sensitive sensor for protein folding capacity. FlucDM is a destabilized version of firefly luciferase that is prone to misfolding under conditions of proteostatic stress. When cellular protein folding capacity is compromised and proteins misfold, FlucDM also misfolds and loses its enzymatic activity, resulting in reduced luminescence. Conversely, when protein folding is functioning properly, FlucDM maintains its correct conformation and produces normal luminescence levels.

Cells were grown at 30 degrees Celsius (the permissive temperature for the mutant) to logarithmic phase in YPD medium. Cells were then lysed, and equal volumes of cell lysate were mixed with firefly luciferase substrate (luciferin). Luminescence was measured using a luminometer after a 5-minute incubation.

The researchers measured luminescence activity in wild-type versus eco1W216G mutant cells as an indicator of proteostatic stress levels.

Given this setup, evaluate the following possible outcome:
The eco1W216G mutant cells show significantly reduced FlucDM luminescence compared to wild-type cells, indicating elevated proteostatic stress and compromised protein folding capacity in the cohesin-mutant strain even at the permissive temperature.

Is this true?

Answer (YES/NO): YES